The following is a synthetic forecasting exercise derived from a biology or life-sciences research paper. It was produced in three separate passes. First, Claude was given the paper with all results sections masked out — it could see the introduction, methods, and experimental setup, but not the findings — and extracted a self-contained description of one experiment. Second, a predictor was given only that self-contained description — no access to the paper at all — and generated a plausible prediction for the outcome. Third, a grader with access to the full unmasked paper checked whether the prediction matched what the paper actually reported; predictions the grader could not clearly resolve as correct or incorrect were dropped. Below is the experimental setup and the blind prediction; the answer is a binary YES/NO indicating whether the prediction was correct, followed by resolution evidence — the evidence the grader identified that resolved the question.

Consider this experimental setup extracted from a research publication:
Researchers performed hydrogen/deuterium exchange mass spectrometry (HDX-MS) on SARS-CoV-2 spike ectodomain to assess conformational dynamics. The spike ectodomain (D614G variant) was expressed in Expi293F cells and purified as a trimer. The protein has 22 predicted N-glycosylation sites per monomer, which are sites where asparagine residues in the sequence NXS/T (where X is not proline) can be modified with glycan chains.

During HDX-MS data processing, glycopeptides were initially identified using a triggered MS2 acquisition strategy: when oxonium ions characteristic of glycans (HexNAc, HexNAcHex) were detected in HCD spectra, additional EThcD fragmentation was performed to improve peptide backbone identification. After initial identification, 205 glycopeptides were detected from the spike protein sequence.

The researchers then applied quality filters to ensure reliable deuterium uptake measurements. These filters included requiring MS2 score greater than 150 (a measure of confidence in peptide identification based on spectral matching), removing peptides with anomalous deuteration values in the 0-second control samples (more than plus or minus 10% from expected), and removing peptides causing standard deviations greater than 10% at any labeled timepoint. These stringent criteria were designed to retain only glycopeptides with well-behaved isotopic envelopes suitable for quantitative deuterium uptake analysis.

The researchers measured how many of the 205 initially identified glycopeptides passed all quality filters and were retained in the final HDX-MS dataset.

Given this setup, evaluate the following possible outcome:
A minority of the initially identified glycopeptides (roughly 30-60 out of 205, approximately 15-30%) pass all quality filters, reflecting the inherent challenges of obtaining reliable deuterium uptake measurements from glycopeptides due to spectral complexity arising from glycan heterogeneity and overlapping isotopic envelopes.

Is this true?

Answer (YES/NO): NO